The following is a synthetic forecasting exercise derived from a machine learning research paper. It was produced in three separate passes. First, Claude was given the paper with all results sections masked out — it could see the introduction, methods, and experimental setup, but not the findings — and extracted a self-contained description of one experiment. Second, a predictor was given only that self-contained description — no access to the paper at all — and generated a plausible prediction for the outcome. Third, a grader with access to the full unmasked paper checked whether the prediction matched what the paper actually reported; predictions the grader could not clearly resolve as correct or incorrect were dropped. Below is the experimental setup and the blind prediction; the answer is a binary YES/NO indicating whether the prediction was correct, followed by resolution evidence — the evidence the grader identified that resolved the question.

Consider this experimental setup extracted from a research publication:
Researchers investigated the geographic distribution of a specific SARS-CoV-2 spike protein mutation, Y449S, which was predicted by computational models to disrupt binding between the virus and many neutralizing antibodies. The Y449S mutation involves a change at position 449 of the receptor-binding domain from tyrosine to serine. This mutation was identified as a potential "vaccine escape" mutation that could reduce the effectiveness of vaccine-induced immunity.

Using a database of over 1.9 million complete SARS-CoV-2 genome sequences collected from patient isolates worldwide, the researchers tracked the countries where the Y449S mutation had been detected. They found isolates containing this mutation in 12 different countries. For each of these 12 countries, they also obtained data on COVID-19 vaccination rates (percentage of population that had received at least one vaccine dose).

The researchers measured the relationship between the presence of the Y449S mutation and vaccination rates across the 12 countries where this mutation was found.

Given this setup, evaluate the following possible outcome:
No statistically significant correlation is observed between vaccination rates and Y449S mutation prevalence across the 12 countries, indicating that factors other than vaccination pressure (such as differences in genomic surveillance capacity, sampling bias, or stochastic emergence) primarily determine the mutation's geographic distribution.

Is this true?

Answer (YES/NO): NO